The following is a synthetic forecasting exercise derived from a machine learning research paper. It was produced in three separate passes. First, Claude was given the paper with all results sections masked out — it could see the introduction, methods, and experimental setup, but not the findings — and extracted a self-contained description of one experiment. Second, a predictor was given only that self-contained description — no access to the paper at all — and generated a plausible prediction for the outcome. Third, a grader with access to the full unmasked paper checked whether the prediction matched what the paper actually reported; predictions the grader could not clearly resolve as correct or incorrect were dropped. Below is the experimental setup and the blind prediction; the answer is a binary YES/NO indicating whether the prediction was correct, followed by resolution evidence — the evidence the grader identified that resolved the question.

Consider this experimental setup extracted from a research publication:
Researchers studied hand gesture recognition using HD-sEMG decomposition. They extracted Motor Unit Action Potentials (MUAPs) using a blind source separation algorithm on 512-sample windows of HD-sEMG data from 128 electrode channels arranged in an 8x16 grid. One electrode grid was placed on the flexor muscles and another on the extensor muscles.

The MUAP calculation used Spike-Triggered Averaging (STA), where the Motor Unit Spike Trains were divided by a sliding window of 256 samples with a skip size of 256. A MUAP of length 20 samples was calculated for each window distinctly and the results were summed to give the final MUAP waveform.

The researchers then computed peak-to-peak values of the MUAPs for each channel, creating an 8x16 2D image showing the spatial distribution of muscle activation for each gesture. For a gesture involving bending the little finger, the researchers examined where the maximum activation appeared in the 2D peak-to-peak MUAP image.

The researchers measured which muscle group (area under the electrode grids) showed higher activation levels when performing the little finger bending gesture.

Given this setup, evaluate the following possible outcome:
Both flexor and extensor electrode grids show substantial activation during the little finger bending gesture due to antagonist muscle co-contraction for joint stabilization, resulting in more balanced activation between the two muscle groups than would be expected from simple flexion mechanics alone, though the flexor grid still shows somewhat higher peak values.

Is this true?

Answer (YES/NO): NO